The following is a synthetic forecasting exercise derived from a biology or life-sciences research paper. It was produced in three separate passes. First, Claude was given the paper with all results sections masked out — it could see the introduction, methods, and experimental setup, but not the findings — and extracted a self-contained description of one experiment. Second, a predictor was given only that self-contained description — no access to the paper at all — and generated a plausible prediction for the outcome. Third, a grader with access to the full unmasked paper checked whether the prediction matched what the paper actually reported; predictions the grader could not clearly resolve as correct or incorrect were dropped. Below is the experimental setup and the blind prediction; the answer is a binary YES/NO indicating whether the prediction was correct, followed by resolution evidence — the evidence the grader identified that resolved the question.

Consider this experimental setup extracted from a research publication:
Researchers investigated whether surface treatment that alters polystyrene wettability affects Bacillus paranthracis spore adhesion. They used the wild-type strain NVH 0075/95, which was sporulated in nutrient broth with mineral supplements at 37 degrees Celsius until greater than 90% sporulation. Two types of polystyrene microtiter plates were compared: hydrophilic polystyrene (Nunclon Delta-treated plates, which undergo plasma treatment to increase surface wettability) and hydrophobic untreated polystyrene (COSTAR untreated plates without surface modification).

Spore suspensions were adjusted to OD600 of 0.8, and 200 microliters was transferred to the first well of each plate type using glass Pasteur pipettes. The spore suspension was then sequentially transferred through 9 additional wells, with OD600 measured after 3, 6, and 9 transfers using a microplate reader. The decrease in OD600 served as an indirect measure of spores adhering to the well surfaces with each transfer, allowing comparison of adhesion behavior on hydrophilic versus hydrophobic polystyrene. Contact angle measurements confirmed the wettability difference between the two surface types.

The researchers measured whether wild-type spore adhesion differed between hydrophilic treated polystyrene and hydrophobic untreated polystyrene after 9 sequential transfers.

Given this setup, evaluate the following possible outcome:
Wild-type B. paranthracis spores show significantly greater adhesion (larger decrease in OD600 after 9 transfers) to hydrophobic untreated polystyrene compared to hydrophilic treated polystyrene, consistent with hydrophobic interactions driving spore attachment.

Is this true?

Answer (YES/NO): NO